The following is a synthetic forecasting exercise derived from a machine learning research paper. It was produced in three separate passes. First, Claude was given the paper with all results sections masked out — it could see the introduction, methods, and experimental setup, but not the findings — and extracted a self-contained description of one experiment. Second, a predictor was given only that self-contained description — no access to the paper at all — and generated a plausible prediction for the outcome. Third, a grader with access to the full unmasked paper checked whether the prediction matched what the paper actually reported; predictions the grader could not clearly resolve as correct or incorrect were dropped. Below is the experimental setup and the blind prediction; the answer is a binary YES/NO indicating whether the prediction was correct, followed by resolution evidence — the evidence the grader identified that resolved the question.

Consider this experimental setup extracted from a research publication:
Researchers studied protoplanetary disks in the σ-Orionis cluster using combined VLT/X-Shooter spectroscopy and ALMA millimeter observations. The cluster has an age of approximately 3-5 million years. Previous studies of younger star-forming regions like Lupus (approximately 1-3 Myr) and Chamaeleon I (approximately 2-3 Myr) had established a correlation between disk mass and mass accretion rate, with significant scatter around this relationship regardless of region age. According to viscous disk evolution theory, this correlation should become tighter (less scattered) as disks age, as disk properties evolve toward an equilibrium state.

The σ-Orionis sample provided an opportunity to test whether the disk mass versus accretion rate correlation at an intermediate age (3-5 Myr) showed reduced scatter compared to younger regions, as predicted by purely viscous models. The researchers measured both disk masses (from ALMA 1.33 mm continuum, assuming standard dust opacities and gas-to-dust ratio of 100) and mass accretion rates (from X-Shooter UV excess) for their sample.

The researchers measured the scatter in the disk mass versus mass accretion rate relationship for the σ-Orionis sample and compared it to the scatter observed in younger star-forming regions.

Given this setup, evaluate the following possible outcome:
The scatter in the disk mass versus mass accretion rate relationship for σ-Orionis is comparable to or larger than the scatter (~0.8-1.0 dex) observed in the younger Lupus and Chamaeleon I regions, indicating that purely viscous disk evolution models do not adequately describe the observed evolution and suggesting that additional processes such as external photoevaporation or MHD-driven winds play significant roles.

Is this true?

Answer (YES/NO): YES